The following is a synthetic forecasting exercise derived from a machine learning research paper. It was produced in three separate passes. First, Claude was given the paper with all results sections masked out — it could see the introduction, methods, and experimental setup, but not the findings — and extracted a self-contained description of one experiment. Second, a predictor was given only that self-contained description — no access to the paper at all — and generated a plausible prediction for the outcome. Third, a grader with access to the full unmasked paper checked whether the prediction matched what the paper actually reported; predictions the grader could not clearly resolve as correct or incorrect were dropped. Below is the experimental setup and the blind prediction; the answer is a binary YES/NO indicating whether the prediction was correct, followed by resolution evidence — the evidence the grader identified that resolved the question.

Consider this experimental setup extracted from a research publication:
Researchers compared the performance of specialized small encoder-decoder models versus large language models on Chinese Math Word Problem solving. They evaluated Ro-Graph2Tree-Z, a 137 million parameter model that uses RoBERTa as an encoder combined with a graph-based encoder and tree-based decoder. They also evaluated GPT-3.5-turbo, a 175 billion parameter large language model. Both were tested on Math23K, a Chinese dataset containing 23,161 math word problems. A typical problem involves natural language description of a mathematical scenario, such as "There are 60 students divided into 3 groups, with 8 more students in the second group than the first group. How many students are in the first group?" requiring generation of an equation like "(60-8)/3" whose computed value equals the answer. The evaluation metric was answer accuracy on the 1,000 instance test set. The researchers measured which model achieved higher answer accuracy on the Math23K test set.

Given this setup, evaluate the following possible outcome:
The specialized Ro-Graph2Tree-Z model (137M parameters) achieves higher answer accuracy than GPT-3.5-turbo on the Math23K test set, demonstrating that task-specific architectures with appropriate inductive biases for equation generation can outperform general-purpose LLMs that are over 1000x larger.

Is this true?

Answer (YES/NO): YES